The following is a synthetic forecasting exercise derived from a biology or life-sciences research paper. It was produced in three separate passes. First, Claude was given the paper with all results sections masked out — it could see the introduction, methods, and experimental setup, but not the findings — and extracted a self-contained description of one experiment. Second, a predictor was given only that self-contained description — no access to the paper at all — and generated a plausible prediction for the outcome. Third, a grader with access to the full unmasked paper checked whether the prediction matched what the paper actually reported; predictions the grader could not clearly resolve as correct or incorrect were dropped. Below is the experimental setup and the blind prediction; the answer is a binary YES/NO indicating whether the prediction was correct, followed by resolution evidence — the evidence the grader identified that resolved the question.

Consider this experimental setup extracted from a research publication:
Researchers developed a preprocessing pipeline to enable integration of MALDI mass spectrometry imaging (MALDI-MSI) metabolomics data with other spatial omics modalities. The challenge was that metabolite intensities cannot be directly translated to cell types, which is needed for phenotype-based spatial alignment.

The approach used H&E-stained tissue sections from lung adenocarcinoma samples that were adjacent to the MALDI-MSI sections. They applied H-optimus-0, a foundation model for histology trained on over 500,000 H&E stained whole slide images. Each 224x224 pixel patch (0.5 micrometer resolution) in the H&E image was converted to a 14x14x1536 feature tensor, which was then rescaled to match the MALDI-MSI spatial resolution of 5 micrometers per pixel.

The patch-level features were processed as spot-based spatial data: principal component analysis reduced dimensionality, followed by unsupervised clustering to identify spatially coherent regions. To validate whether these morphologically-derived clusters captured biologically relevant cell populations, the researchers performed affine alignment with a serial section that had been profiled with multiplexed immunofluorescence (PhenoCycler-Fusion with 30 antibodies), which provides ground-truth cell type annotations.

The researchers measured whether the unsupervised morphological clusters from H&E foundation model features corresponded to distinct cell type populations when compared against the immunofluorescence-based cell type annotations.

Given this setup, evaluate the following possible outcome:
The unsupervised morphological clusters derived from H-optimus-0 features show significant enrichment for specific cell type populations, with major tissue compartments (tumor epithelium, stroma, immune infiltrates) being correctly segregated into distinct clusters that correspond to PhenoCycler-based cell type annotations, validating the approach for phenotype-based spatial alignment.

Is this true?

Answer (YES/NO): YES